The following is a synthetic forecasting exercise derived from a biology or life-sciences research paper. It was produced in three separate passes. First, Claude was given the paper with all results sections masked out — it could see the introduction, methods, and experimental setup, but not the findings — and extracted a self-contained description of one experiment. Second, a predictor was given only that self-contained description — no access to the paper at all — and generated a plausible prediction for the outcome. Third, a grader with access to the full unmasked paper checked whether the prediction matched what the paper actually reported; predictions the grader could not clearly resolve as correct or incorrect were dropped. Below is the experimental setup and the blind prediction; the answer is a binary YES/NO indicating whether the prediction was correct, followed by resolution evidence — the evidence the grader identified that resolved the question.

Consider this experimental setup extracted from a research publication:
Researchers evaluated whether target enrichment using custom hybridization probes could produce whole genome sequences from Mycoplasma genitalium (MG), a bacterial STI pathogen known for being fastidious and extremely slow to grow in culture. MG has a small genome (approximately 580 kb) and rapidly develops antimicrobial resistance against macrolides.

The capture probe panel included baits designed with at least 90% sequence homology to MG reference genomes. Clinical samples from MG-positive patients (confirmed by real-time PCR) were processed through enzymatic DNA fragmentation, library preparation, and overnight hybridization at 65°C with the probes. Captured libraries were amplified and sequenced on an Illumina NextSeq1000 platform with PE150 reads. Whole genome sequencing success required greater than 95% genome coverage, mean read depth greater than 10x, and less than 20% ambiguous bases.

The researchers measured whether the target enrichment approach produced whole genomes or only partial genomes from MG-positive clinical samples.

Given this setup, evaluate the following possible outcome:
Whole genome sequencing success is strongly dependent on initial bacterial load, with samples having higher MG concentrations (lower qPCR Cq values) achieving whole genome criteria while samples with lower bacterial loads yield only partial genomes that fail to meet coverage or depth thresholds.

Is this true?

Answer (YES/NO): NO